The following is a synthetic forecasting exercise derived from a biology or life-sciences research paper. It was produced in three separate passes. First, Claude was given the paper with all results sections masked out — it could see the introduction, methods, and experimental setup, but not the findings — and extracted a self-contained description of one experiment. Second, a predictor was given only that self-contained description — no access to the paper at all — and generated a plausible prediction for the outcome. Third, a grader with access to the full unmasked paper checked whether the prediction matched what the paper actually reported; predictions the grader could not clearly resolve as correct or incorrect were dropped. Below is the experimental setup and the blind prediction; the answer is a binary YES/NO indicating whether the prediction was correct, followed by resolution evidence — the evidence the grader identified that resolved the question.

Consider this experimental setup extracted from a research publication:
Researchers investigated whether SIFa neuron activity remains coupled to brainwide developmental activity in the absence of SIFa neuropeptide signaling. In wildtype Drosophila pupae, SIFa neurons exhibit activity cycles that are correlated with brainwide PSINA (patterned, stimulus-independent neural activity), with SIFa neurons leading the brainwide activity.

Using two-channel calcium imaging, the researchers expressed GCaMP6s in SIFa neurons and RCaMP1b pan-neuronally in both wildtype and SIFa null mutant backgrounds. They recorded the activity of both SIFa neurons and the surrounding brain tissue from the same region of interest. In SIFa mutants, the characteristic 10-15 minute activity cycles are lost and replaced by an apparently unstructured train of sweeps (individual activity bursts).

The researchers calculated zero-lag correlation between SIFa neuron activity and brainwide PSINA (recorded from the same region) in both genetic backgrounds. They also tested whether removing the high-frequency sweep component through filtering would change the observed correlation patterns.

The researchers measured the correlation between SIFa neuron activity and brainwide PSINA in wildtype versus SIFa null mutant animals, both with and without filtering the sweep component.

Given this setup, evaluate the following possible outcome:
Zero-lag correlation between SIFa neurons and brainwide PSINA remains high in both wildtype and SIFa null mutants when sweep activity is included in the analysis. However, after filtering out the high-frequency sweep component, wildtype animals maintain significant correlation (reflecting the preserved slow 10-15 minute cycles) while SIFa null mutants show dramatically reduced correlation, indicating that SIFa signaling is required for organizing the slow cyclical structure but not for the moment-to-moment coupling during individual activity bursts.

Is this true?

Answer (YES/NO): NO